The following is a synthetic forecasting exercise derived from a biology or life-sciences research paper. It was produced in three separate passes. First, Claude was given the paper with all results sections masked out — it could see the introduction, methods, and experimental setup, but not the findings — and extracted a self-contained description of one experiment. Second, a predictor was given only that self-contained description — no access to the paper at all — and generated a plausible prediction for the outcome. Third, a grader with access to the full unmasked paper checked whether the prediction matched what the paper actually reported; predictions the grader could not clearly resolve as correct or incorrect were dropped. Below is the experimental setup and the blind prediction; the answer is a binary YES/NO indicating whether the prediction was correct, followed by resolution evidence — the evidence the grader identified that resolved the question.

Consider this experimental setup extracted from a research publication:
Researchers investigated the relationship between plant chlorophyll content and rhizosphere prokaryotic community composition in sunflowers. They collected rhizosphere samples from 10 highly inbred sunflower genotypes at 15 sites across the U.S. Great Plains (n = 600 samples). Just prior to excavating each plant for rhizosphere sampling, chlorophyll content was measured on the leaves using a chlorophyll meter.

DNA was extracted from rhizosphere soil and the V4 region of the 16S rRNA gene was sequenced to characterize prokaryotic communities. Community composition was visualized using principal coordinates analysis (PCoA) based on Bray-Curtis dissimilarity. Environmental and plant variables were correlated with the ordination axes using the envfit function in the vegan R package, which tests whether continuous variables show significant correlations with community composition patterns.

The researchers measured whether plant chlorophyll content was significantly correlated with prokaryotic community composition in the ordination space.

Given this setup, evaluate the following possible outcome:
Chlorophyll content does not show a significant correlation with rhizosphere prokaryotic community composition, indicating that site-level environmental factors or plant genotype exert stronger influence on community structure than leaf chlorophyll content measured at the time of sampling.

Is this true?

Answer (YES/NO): NO